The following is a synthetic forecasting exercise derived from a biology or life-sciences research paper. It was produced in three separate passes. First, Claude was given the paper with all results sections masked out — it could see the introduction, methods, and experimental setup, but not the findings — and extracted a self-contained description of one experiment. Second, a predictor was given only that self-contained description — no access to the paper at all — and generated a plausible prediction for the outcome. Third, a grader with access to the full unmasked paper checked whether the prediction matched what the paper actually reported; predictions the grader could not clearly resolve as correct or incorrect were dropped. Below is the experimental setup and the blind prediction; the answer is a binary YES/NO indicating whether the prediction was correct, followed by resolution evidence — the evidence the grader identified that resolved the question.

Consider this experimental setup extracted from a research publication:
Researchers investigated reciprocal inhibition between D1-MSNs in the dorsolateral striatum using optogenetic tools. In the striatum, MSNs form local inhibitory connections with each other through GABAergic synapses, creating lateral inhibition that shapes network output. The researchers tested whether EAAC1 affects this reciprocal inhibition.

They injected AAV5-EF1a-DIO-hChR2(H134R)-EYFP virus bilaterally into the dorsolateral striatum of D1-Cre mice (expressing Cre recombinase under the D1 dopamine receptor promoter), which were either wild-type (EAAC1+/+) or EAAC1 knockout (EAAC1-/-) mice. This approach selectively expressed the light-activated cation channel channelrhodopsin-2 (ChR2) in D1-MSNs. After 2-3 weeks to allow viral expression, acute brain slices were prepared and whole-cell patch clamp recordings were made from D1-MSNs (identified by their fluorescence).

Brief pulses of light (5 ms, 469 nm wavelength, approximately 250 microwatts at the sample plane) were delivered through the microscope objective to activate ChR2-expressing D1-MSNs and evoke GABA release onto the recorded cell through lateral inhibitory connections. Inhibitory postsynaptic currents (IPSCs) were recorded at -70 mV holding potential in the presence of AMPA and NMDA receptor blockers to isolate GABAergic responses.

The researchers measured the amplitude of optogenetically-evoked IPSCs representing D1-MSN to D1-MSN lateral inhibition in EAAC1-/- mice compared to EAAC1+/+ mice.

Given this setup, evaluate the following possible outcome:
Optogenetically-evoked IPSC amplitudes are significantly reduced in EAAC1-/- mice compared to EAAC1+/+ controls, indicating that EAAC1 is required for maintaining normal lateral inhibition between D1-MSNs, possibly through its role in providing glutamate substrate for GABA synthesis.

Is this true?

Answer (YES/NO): YES